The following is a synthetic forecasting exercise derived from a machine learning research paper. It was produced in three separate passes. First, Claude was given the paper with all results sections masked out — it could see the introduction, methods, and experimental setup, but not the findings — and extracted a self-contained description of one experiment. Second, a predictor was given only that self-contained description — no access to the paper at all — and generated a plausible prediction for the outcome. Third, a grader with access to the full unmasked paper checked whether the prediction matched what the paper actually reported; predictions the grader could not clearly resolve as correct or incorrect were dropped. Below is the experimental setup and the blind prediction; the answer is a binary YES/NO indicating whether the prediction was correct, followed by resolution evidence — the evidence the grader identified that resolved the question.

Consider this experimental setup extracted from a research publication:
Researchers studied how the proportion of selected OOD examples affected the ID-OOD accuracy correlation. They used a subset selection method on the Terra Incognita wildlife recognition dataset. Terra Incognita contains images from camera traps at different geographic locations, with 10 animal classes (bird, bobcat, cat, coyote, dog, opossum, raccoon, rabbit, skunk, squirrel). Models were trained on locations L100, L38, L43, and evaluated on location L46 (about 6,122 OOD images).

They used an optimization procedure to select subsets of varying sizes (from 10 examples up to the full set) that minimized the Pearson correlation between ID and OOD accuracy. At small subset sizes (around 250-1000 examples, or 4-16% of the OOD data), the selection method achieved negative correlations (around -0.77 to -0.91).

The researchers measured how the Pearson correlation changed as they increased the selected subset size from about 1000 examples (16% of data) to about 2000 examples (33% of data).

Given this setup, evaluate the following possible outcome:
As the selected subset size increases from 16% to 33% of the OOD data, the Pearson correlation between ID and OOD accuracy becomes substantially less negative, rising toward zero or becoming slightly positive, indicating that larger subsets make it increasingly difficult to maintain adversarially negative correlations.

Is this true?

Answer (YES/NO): YES